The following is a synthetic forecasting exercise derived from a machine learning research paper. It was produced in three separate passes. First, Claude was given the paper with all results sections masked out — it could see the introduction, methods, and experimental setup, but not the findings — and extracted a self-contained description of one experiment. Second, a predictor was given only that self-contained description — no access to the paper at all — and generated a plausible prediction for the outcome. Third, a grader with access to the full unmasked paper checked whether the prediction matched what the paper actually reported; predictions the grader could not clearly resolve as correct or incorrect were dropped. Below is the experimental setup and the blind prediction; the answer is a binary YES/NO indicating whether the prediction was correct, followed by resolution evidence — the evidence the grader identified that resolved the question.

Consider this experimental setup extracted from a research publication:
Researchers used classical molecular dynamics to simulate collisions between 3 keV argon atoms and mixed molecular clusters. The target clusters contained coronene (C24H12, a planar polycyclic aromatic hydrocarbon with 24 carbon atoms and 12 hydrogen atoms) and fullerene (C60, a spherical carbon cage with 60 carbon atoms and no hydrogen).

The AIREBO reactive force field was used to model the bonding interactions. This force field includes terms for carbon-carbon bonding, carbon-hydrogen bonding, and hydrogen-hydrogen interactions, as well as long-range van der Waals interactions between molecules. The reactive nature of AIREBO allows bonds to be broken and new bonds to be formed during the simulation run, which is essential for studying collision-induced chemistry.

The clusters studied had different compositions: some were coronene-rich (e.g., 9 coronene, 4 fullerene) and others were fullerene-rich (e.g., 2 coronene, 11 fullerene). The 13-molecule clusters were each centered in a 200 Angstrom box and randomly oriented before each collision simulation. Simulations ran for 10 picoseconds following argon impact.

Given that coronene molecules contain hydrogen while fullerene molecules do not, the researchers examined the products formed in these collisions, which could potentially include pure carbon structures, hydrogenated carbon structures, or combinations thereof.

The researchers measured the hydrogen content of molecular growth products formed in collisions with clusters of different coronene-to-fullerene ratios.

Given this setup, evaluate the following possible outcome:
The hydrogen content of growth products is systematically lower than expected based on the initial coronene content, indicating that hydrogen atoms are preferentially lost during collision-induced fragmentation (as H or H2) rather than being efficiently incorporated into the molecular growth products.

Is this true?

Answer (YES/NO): YES